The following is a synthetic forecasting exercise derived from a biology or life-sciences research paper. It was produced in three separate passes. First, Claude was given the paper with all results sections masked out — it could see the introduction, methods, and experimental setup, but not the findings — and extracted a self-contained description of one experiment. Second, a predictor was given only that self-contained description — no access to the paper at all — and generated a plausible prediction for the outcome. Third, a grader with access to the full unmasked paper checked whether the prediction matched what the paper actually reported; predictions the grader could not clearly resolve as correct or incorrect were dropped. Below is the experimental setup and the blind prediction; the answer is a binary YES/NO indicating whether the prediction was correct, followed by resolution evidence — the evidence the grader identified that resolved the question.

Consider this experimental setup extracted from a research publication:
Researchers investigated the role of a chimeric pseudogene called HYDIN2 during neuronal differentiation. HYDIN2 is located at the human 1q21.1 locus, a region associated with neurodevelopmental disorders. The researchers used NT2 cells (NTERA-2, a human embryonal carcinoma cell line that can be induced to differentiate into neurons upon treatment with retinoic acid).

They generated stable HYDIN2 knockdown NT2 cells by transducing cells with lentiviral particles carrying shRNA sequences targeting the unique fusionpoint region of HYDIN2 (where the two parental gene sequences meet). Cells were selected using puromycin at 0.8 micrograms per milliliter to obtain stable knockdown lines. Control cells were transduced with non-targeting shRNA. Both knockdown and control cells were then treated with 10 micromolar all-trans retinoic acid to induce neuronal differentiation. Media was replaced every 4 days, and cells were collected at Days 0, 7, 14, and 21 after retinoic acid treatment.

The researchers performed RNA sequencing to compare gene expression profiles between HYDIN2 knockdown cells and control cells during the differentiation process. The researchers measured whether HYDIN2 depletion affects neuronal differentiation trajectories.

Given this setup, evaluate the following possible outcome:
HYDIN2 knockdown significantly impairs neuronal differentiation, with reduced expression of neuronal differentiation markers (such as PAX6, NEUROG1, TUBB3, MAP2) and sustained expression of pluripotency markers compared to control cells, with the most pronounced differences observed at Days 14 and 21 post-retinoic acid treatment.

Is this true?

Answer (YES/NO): NO